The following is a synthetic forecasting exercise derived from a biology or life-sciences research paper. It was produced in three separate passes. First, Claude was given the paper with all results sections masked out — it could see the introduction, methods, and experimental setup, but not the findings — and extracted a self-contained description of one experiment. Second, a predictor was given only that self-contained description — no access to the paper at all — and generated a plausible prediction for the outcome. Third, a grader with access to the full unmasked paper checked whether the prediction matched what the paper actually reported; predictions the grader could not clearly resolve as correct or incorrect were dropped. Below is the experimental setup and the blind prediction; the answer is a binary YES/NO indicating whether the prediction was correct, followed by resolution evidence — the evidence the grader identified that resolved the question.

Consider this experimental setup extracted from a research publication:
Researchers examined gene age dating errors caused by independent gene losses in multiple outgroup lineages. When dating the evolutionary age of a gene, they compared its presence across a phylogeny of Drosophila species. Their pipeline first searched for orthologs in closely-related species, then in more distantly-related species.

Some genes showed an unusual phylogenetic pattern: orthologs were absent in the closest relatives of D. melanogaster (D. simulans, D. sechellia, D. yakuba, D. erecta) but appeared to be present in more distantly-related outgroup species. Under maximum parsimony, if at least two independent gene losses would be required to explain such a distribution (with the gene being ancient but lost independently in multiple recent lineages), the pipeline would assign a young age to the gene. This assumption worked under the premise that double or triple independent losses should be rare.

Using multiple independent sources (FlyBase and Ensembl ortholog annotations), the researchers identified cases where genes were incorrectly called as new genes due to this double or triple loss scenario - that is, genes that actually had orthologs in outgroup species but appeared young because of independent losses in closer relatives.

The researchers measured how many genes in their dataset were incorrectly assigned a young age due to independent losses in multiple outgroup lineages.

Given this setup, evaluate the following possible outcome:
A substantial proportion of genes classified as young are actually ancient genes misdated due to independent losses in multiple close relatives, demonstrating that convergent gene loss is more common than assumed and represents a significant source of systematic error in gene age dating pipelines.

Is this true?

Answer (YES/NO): NO